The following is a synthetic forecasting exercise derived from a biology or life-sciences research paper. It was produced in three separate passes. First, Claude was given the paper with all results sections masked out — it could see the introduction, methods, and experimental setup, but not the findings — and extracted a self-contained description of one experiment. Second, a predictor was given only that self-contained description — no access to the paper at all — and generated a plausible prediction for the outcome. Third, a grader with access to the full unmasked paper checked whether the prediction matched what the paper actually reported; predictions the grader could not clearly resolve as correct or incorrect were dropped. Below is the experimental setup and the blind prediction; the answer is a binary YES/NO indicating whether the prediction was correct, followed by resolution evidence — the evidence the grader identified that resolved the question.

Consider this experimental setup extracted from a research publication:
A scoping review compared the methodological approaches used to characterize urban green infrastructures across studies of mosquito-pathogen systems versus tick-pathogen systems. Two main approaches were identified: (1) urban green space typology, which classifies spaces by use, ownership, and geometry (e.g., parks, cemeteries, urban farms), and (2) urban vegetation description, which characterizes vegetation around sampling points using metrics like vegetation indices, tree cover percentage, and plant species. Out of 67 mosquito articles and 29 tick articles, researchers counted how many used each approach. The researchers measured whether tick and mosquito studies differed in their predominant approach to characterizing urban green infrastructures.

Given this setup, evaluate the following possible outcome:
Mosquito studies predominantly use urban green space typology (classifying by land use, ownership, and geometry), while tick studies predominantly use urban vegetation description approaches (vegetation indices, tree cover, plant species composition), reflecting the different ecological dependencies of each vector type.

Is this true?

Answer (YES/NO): NO